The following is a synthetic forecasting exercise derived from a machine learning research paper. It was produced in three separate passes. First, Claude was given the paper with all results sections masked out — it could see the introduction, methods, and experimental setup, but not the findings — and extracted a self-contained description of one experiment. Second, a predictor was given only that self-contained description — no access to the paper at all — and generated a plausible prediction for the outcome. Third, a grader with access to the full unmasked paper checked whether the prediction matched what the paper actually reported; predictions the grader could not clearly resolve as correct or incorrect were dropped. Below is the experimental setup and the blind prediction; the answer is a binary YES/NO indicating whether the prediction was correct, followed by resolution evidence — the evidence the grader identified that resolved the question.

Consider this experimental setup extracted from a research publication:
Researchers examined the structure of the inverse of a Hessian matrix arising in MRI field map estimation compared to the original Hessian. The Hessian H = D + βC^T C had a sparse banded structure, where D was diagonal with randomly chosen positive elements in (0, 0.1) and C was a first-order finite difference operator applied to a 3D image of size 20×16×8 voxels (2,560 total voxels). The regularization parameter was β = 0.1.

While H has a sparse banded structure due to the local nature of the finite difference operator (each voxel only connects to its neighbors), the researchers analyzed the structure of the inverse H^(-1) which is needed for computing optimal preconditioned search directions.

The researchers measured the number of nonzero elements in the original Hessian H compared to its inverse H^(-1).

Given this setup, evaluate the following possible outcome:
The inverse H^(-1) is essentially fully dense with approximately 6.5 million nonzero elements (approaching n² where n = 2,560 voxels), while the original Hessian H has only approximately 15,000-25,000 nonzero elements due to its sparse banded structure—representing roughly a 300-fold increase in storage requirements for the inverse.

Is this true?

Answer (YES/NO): NO